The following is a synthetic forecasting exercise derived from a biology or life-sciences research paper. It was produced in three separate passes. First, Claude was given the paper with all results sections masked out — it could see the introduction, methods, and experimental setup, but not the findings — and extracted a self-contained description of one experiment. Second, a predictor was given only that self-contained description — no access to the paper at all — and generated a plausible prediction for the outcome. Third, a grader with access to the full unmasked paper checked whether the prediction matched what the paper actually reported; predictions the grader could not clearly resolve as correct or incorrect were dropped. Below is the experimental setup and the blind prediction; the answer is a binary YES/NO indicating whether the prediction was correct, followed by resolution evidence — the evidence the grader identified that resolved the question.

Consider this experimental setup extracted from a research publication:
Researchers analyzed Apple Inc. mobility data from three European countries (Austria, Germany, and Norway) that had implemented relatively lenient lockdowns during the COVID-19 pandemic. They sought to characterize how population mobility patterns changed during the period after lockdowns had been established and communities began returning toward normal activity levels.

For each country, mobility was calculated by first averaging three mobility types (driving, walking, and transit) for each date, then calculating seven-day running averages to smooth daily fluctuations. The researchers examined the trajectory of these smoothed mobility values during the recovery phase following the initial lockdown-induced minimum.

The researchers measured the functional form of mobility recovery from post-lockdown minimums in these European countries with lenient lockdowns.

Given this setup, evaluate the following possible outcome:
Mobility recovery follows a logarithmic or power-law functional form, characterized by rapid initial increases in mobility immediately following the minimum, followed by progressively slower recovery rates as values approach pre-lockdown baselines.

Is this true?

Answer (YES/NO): NO